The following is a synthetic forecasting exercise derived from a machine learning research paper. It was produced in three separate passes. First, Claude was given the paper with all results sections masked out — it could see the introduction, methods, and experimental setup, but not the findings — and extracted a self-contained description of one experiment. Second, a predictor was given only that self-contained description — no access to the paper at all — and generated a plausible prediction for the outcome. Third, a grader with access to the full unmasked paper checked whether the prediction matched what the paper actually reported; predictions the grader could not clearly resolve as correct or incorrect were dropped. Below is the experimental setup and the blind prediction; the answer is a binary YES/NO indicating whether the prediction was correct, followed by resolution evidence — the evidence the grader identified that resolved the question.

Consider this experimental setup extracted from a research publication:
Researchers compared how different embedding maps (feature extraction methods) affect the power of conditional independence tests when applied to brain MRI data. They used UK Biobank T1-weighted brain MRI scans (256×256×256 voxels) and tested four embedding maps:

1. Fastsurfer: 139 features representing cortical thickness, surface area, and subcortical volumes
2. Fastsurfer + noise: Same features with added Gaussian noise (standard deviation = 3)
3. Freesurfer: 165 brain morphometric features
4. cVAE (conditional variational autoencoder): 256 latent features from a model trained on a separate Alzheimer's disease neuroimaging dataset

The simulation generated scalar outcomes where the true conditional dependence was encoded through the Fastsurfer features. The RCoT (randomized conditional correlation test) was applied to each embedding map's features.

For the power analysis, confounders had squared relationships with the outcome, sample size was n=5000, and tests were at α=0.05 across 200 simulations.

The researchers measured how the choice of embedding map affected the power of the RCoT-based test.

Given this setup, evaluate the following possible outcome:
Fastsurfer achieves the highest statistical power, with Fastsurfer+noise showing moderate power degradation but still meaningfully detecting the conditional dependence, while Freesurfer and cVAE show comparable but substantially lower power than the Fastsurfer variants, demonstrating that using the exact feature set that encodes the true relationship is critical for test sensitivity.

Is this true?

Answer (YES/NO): NO